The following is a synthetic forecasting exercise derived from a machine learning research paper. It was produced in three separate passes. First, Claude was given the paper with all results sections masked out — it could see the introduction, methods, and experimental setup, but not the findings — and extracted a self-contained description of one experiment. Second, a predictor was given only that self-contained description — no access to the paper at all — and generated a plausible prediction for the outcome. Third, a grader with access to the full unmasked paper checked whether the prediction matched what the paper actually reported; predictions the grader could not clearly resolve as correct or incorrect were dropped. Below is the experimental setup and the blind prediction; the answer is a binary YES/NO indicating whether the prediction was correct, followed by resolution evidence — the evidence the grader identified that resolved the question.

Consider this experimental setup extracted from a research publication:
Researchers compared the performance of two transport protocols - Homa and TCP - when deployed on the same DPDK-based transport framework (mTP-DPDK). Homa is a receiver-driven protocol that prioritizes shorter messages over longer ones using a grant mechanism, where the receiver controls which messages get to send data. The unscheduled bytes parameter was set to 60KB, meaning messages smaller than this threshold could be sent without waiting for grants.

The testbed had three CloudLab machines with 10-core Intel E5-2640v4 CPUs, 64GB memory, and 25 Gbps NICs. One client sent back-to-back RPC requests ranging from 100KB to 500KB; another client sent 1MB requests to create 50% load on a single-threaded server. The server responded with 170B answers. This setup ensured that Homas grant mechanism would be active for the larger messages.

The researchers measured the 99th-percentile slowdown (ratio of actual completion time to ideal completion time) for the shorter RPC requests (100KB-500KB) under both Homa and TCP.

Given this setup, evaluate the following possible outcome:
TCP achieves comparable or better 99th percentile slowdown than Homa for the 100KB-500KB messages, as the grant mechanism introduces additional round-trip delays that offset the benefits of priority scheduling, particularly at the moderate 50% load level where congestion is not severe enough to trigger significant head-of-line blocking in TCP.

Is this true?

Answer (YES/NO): NO